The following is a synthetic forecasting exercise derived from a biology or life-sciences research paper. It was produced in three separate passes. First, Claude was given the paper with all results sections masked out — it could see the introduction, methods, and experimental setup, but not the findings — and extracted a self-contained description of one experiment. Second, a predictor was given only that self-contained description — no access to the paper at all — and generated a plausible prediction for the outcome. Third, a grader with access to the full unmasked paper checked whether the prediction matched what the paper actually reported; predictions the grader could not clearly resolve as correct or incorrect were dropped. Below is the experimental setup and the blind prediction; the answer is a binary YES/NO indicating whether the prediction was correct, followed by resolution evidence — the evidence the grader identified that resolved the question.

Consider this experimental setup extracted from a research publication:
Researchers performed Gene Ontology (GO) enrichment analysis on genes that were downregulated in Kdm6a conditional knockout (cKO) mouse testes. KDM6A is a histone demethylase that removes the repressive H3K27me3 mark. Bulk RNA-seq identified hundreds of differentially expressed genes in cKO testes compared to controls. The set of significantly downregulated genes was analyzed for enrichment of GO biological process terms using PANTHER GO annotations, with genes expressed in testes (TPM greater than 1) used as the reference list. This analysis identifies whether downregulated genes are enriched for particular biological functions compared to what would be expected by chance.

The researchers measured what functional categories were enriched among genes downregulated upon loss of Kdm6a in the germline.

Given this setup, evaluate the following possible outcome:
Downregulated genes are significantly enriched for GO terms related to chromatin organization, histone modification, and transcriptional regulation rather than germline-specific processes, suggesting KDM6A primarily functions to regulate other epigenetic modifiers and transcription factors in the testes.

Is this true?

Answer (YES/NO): NO